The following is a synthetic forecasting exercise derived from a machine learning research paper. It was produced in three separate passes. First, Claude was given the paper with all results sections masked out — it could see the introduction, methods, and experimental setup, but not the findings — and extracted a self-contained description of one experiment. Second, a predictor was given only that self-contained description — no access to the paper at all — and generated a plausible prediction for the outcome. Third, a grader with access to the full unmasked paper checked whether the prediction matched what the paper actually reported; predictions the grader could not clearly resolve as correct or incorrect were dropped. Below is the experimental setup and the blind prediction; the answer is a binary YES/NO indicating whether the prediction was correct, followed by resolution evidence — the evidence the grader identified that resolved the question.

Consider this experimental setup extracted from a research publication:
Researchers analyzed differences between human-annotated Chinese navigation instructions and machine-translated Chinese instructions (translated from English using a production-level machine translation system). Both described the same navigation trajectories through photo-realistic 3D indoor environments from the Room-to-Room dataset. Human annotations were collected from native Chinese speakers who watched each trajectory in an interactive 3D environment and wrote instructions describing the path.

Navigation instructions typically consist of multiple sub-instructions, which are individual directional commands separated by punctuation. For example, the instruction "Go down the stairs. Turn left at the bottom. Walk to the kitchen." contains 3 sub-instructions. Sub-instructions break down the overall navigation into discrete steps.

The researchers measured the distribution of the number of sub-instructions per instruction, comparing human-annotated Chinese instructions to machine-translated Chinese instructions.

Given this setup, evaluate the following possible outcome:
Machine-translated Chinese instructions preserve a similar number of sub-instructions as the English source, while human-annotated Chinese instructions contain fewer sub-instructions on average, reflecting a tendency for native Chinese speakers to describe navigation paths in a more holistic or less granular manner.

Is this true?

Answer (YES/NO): YES